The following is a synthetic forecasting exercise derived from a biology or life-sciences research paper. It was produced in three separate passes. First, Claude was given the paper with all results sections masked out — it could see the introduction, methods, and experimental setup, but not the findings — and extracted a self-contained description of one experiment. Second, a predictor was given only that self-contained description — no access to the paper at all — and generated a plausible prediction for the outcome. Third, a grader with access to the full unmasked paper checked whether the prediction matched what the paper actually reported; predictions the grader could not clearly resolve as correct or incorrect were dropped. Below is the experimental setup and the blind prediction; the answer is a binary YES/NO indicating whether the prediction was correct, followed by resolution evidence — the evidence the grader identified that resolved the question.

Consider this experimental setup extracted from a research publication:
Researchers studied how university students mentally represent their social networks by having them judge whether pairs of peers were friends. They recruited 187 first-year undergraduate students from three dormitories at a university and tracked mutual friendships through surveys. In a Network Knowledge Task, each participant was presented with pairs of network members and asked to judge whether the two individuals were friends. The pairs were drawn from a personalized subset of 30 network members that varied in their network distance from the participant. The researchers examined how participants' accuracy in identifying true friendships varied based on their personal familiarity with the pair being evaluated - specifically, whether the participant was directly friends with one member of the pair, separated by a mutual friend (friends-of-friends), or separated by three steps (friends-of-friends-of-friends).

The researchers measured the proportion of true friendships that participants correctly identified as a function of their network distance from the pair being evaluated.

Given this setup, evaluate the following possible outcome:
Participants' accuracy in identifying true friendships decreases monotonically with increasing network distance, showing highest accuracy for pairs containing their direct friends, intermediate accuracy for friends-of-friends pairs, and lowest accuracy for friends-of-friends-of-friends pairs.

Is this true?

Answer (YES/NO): YES